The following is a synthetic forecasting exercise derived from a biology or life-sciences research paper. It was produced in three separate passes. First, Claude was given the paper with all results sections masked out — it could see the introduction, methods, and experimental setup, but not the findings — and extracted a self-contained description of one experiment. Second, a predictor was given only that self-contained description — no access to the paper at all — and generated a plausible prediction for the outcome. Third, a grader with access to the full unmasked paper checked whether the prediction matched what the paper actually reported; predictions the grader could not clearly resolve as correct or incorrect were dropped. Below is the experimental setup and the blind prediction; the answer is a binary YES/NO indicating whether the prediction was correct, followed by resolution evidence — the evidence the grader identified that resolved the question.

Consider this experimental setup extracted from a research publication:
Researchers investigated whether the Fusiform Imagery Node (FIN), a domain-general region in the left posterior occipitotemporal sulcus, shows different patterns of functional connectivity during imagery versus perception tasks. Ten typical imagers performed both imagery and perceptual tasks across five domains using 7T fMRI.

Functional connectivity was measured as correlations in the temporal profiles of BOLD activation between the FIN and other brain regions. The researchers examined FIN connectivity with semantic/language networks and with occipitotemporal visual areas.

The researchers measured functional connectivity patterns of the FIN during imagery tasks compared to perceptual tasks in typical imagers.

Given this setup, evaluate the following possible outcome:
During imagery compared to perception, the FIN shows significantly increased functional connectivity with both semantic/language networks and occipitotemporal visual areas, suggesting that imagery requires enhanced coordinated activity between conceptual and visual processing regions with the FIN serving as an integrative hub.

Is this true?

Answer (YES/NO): NO